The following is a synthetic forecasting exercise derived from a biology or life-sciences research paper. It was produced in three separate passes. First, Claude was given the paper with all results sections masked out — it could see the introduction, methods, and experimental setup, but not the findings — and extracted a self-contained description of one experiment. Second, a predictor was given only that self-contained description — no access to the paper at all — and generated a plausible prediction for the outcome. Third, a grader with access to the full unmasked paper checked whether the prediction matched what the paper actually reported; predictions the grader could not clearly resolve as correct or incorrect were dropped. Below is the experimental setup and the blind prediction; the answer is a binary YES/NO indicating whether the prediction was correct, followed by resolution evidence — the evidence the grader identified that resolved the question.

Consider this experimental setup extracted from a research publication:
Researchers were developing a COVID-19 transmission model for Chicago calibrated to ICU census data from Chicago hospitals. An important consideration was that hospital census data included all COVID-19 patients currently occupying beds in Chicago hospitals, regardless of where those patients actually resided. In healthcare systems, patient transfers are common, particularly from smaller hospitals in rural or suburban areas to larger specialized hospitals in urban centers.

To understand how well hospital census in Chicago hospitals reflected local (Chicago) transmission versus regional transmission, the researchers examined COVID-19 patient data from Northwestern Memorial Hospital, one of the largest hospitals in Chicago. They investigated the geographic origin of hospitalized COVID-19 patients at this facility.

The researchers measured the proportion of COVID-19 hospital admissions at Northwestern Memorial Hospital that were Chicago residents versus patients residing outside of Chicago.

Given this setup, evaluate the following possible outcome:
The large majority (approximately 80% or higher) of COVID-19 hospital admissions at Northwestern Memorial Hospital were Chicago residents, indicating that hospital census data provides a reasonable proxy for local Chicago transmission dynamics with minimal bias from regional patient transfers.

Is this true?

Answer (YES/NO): NO